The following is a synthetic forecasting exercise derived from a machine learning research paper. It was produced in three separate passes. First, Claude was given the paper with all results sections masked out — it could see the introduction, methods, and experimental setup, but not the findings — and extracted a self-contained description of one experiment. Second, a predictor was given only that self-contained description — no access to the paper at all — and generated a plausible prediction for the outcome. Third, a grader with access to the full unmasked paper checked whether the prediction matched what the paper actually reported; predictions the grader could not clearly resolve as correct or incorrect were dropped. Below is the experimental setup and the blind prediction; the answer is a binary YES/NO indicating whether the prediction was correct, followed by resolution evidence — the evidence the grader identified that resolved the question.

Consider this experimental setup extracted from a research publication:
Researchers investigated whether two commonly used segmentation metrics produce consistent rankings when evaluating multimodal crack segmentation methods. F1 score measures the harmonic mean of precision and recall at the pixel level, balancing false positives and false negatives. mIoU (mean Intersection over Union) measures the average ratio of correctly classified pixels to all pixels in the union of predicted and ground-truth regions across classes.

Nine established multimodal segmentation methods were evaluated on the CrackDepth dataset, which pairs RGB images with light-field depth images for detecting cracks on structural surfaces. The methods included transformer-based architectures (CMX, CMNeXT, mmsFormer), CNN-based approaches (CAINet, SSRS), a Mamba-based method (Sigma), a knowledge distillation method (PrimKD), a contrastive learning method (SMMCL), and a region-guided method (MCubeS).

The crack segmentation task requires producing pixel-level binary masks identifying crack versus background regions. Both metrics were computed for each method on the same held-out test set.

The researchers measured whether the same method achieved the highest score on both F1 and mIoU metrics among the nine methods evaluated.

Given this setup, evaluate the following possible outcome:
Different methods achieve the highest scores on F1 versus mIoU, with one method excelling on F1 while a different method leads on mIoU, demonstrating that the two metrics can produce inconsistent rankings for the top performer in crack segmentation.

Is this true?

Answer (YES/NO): NO